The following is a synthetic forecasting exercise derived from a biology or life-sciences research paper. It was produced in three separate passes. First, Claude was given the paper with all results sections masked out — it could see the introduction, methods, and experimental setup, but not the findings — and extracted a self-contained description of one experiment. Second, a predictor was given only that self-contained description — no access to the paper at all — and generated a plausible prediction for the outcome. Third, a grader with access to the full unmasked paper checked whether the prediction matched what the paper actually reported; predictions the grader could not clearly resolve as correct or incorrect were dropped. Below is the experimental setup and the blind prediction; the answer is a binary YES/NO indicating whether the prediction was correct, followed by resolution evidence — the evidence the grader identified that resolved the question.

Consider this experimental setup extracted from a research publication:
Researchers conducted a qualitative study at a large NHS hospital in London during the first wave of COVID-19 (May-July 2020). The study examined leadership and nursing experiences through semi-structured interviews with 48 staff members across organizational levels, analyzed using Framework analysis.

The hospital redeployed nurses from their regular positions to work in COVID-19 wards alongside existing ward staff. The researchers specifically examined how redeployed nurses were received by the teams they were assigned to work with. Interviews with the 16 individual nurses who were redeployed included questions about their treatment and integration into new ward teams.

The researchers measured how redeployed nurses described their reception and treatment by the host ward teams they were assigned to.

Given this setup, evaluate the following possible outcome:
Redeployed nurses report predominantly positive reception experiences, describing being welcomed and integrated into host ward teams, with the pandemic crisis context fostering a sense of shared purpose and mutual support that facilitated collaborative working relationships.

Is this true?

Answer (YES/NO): NO